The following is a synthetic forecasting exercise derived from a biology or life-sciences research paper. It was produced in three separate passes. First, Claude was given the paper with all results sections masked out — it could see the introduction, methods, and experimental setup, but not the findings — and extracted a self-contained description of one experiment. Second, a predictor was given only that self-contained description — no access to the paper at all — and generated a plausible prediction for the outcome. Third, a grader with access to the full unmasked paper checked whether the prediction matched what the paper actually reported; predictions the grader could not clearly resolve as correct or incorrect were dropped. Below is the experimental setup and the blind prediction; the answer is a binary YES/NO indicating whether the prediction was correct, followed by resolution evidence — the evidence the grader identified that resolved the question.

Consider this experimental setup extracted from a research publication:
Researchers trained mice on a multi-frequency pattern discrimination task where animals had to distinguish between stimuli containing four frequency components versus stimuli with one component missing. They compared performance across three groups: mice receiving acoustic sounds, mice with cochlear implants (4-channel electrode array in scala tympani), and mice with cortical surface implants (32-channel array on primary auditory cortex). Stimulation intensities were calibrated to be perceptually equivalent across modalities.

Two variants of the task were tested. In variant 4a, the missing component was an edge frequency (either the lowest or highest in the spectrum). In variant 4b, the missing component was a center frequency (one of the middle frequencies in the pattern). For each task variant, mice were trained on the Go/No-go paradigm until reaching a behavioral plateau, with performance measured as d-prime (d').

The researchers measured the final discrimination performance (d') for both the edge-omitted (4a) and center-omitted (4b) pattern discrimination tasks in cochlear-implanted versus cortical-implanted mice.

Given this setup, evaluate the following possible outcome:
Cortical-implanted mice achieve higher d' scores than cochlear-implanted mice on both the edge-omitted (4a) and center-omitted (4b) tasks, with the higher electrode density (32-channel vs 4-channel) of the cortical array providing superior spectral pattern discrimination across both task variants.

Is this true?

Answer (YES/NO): NO